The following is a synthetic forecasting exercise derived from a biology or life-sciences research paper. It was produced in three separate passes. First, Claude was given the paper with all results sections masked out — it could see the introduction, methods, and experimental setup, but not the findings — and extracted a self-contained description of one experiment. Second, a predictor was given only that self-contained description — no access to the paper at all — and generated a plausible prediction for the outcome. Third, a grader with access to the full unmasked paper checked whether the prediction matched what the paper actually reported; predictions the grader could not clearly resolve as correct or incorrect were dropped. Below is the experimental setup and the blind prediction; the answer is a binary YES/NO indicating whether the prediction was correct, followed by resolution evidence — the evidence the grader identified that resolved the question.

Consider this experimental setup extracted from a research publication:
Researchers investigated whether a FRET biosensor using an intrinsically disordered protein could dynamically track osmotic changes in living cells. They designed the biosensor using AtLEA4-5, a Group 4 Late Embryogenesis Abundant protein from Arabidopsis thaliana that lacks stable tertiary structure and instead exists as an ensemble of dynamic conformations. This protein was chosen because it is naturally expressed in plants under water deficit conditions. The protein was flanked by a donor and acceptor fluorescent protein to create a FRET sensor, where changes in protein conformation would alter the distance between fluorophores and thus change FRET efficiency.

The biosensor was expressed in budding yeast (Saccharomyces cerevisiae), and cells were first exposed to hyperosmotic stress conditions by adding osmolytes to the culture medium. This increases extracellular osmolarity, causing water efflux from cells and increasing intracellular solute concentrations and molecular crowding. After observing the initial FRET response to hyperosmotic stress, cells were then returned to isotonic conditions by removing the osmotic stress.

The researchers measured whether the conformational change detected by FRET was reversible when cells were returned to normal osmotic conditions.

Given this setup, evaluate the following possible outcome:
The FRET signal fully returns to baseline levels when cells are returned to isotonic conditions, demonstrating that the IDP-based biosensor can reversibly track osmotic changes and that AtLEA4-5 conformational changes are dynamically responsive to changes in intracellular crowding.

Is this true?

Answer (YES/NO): YES